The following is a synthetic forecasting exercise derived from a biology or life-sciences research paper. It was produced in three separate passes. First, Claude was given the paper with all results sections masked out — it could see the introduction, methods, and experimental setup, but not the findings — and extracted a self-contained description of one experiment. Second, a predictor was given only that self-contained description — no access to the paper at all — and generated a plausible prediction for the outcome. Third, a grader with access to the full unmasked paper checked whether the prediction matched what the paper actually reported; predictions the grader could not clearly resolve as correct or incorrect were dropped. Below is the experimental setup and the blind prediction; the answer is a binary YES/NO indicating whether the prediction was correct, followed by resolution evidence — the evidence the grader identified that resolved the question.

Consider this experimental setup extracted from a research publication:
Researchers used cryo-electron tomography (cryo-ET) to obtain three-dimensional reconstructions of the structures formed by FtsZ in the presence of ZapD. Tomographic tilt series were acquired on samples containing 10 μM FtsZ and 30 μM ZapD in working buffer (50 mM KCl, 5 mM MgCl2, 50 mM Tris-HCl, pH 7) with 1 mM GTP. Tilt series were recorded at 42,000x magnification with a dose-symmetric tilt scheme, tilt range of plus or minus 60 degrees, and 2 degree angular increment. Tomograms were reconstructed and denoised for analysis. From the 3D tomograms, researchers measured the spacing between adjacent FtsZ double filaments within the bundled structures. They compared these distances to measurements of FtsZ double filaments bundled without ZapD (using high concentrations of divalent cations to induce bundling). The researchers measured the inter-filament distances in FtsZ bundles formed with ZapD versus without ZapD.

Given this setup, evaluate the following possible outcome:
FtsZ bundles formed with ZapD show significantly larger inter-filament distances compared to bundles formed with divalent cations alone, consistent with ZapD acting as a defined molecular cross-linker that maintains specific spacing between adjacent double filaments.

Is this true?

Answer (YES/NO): YES